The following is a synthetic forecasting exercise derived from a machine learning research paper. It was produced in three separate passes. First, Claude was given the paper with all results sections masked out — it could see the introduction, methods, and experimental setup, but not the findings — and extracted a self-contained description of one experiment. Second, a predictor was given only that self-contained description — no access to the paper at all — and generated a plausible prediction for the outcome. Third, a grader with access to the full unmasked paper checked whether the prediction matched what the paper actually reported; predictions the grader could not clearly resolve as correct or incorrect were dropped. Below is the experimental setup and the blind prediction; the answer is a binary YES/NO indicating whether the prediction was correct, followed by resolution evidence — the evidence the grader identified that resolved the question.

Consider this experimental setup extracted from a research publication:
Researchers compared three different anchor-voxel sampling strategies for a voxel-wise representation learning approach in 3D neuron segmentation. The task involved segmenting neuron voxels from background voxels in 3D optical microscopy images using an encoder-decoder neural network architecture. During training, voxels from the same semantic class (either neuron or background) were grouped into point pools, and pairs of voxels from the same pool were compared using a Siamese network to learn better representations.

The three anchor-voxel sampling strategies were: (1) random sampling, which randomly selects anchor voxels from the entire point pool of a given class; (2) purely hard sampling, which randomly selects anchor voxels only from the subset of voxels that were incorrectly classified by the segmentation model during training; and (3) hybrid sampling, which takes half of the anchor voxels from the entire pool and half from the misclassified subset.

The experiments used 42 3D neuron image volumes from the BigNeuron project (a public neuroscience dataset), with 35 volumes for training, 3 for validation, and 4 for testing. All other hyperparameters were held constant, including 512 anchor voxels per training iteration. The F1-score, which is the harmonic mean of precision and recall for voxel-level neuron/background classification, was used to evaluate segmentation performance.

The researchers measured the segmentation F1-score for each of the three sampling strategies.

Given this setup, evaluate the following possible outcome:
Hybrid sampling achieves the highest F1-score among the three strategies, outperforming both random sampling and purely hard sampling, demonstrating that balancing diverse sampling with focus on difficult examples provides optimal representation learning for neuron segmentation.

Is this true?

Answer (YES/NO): YES